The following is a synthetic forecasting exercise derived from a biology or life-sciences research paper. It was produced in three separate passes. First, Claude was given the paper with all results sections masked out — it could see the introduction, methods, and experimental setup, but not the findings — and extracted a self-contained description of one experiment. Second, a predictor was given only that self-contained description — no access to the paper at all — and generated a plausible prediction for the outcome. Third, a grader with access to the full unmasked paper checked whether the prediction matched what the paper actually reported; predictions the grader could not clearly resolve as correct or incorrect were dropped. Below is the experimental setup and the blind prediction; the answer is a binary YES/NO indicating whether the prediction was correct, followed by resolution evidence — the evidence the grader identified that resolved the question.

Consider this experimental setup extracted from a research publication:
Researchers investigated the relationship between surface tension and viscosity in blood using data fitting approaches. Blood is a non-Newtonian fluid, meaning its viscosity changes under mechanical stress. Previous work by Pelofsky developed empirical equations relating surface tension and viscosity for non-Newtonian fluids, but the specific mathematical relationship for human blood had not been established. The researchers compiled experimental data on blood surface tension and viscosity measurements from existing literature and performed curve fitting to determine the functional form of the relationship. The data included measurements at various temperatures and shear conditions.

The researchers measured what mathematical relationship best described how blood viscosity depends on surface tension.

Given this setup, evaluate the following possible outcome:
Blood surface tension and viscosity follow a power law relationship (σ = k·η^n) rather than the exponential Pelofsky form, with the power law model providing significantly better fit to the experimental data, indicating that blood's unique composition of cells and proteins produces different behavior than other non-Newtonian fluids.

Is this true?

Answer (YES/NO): NO